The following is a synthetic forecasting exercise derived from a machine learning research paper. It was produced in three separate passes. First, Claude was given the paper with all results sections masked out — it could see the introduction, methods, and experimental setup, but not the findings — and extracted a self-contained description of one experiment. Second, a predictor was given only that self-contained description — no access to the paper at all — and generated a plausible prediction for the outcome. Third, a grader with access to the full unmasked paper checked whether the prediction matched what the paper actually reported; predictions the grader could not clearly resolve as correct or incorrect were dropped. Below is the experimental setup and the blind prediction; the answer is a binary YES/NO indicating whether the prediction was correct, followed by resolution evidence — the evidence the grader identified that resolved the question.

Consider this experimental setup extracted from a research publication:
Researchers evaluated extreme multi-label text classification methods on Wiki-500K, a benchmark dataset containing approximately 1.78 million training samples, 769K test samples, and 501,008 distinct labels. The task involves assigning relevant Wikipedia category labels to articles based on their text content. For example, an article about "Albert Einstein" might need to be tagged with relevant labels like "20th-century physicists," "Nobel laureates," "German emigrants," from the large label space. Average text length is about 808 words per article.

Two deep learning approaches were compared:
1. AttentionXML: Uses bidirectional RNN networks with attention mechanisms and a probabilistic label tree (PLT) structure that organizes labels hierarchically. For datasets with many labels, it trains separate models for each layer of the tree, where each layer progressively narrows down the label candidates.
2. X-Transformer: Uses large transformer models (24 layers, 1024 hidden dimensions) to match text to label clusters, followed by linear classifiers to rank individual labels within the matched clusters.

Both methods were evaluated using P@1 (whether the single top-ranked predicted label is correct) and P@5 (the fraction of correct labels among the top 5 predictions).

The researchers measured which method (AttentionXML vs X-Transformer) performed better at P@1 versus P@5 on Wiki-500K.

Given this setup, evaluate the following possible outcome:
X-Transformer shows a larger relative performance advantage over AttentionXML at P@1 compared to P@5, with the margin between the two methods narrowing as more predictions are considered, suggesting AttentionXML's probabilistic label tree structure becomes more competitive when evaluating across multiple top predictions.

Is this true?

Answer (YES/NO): YES